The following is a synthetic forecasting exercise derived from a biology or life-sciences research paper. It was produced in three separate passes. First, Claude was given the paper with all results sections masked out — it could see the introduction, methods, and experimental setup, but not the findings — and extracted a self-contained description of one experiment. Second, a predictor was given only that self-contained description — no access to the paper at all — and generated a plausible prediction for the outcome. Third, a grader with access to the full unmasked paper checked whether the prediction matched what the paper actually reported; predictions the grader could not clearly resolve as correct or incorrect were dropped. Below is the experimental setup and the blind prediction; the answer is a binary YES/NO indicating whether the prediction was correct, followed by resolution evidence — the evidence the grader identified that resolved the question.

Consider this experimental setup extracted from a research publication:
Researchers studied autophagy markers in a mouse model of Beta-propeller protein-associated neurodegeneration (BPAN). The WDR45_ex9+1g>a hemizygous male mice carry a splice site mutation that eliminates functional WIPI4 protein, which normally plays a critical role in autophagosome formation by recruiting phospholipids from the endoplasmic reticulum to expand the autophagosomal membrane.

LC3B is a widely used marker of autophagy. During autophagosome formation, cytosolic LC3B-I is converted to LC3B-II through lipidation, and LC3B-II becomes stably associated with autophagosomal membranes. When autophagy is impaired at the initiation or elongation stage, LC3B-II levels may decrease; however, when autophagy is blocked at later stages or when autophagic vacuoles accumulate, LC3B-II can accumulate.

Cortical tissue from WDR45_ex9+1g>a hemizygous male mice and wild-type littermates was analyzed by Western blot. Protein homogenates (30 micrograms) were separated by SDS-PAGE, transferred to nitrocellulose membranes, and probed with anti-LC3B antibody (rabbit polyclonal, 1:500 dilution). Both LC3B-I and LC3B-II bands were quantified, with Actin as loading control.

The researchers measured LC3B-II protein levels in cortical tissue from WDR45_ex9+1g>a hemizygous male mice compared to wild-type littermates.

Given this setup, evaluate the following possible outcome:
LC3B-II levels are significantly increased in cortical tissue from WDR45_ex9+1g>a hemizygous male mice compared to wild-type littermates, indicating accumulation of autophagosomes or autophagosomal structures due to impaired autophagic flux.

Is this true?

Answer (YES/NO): NO